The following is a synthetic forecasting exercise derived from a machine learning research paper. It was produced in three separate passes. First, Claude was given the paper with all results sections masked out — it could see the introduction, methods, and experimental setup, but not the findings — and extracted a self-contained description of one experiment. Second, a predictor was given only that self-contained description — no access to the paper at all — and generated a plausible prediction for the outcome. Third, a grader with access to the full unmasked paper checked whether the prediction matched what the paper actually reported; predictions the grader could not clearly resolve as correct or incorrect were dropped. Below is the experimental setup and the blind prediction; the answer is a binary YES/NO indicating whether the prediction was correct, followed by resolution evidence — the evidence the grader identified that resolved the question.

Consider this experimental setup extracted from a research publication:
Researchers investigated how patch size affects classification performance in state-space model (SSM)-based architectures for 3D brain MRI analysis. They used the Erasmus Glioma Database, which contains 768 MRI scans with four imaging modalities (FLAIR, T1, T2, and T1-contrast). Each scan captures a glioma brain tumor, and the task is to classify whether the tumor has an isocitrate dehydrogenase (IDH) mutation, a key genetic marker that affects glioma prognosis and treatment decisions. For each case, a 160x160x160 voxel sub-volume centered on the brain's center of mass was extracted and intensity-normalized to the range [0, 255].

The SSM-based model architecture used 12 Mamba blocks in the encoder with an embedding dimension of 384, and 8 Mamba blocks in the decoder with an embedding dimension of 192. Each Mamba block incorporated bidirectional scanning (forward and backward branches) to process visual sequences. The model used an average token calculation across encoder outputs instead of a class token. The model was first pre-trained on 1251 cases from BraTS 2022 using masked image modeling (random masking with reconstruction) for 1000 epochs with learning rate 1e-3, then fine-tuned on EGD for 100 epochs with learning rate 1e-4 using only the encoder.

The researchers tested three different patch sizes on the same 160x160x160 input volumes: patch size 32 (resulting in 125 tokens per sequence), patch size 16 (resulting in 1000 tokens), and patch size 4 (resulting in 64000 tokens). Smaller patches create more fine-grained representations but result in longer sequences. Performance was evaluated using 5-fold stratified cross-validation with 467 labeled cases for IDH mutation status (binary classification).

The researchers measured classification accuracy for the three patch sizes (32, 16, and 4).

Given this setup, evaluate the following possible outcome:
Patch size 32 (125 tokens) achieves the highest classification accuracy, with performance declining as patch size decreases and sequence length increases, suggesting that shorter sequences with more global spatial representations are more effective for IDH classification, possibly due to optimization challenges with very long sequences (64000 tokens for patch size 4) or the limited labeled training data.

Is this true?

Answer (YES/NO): NO